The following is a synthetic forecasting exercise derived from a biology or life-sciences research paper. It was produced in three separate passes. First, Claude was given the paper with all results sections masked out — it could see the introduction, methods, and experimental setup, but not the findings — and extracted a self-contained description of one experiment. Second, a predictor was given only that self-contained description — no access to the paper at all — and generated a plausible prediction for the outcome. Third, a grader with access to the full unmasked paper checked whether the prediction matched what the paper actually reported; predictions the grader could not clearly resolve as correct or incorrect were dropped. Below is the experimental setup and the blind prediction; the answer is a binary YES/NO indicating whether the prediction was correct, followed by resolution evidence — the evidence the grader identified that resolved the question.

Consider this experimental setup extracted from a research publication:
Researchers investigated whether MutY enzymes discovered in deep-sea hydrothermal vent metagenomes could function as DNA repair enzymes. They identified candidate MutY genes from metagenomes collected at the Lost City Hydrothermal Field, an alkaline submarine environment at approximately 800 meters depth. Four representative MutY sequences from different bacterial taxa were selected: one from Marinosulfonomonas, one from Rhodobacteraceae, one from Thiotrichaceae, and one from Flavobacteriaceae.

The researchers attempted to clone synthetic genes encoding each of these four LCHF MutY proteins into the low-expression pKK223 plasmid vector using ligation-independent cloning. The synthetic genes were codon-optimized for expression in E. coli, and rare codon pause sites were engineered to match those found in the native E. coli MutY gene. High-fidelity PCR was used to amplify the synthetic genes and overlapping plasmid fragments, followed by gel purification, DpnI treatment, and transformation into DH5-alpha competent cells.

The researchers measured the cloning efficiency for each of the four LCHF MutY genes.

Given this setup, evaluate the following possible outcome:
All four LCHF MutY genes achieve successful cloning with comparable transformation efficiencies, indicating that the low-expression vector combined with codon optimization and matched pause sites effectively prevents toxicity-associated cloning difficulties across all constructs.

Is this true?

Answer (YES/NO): NO